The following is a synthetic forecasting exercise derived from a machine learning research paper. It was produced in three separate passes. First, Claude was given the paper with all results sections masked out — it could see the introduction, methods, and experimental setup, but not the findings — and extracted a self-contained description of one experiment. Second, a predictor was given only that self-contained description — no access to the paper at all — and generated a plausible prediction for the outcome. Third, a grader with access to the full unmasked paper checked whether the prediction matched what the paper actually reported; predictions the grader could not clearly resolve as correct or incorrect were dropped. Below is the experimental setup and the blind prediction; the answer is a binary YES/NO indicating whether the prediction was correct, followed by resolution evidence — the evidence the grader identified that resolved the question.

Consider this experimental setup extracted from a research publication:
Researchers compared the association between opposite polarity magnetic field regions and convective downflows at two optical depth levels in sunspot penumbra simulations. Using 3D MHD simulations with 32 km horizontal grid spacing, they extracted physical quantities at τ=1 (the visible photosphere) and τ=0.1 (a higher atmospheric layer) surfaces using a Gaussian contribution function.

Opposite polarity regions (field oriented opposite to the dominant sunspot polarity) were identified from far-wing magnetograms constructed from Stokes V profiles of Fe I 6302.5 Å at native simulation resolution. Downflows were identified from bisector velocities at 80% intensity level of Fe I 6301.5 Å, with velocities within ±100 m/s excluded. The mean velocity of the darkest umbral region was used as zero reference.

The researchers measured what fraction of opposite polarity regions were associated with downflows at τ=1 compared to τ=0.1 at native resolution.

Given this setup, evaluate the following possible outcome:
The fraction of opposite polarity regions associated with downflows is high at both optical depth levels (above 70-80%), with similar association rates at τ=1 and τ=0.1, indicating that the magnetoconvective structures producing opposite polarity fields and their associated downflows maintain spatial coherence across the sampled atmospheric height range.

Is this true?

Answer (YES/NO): NO